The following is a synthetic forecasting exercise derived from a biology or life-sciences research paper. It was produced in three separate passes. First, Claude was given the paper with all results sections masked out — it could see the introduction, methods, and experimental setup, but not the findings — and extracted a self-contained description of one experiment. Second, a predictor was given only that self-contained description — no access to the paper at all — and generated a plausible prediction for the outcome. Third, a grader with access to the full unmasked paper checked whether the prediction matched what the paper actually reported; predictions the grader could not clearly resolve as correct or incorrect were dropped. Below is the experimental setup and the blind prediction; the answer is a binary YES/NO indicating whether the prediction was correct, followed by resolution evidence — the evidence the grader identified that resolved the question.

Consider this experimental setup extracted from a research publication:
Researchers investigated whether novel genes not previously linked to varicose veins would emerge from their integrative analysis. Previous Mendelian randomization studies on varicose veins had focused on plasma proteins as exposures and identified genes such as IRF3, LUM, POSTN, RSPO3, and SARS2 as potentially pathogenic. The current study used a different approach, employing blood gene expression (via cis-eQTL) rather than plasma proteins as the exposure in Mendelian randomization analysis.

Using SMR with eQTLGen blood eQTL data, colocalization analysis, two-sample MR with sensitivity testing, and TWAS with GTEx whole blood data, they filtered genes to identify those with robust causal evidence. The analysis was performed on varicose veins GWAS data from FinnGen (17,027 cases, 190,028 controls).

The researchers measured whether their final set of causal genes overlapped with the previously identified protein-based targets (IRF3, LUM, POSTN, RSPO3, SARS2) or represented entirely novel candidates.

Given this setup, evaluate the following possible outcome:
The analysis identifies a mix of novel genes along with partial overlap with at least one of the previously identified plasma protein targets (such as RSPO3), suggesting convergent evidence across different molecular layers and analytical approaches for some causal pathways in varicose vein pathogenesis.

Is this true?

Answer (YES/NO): NO